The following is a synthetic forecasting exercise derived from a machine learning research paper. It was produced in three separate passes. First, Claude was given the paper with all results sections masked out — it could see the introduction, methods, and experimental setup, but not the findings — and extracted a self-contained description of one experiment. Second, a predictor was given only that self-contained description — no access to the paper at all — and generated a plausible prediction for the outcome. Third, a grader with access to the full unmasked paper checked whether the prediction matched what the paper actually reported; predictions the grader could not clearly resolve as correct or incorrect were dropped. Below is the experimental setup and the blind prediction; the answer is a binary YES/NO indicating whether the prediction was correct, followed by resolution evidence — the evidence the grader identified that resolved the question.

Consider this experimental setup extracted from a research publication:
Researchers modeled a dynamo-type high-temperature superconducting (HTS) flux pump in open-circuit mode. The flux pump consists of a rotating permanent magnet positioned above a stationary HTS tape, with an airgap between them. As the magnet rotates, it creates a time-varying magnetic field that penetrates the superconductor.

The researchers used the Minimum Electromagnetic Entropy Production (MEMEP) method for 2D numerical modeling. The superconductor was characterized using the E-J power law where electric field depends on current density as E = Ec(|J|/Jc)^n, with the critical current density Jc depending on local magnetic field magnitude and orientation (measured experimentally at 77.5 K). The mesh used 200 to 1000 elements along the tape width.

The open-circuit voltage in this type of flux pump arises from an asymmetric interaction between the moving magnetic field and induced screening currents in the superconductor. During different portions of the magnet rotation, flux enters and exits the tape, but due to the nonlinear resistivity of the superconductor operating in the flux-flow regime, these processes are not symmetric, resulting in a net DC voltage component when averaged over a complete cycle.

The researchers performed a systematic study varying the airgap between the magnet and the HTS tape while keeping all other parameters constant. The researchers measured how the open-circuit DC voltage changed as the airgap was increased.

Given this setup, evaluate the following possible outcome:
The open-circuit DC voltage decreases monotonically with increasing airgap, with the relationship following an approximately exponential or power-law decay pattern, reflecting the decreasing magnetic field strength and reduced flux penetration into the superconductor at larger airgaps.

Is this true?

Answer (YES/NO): YES